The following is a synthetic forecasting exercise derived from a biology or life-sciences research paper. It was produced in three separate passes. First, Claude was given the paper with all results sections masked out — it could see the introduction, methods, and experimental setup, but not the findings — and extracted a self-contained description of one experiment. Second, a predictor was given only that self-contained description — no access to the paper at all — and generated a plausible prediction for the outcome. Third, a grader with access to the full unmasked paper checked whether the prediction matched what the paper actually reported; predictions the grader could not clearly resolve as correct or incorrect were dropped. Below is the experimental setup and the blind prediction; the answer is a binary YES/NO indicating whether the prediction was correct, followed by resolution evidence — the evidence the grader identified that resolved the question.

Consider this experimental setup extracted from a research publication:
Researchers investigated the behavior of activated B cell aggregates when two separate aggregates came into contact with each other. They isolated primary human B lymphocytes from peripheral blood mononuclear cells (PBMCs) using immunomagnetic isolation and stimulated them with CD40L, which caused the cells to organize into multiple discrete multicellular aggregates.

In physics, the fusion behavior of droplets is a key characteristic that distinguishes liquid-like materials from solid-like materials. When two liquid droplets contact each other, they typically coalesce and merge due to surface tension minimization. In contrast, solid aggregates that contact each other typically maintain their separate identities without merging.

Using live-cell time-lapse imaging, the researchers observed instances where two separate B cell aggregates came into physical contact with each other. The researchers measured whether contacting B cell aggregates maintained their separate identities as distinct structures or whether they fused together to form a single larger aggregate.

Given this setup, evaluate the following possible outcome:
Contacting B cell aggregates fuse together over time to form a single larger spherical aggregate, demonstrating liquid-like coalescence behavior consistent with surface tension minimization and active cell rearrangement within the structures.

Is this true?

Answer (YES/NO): YES